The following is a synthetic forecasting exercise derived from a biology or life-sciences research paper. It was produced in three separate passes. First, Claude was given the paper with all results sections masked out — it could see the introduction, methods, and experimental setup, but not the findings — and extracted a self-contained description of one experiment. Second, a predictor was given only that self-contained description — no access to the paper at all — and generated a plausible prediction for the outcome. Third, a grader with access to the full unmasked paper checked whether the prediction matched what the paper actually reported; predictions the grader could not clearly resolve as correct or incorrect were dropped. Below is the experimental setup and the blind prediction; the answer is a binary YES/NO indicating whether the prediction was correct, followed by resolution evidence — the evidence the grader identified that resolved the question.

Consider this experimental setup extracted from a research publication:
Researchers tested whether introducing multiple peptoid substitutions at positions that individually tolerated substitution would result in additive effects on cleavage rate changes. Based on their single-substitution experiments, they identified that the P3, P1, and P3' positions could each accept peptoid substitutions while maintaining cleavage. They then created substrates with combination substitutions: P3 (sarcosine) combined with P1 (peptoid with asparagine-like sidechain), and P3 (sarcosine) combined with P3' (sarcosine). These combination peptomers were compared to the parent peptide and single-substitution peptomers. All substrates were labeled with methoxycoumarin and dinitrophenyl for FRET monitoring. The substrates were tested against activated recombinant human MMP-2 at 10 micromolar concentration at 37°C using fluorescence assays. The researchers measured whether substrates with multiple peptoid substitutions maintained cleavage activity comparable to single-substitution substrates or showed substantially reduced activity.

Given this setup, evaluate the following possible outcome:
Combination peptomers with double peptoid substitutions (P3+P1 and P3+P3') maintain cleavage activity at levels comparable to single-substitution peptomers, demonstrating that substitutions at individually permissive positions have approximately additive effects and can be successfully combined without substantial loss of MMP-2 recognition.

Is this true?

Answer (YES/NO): NO